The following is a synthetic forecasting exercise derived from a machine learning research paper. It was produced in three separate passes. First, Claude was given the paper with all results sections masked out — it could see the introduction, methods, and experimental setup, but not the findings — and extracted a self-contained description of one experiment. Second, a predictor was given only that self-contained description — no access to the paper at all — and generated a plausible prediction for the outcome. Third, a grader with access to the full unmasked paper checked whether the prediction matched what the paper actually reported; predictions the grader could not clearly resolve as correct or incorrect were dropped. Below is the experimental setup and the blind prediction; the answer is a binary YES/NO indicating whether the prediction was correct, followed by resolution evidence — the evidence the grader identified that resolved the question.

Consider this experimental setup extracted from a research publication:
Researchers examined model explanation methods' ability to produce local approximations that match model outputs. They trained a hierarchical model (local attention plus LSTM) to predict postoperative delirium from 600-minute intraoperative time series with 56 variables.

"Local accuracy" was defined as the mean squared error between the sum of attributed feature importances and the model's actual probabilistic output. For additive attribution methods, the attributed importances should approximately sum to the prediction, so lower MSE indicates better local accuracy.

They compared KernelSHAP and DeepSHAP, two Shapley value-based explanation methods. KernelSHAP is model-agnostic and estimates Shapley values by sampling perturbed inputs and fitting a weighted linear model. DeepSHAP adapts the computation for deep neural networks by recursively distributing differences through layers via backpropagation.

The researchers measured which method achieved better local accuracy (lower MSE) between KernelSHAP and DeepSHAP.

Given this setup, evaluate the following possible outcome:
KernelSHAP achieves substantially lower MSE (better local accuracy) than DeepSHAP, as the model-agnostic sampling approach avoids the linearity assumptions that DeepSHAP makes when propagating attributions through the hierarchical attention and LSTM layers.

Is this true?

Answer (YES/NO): NO